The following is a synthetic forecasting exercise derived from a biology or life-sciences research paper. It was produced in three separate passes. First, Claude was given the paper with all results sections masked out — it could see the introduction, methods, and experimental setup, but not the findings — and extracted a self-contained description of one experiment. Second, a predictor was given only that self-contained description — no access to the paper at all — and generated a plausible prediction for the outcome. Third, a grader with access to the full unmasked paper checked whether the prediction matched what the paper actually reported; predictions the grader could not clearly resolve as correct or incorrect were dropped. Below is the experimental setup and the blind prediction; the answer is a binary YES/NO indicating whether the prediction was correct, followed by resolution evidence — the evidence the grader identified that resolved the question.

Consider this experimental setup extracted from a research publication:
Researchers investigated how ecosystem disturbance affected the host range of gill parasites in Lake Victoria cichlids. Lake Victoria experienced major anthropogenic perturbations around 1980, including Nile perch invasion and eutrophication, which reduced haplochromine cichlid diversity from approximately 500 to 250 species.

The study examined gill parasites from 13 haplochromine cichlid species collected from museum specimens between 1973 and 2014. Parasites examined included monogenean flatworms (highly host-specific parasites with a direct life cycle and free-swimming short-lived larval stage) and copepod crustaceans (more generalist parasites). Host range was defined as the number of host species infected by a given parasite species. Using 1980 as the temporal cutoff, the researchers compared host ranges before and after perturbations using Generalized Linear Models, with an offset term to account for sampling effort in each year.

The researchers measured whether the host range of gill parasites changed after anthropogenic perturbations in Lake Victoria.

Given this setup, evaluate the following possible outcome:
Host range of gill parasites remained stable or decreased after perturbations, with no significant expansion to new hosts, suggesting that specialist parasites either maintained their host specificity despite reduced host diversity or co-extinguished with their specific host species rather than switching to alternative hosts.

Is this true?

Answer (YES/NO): NO